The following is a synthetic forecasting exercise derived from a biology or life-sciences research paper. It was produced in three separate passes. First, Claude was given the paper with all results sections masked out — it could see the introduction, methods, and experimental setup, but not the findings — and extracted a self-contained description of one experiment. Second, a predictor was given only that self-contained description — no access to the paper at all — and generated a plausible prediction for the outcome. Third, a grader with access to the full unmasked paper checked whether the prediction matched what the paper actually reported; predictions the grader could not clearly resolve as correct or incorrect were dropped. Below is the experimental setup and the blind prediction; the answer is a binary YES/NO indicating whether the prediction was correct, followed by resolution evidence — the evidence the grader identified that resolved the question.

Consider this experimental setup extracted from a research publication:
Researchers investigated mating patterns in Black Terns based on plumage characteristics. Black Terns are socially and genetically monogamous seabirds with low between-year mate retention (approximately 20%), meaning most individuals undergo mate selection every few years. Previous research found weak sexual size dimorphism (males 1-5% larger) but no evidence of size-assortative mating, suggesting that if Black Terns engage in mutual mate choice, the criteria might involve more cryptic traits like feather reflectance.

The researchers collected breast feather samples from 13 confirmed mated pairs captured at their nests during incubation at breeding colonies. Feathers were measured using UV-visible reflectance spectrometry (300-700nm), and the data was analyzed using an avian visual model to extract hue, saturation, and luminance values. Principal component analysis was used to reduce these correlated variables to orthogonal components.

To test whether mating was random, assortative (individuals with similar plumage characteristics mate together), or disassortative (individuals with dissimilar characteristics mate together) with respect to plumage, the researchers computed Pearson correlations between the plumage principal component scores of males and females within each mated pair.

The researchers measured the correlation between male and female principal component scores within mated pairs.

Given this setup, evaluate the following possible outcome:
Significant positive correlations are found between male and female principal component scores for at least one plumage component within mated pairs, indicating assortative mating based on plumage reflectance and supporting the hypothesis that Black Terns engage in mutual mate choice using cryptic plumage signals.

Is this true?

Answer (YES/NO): NO